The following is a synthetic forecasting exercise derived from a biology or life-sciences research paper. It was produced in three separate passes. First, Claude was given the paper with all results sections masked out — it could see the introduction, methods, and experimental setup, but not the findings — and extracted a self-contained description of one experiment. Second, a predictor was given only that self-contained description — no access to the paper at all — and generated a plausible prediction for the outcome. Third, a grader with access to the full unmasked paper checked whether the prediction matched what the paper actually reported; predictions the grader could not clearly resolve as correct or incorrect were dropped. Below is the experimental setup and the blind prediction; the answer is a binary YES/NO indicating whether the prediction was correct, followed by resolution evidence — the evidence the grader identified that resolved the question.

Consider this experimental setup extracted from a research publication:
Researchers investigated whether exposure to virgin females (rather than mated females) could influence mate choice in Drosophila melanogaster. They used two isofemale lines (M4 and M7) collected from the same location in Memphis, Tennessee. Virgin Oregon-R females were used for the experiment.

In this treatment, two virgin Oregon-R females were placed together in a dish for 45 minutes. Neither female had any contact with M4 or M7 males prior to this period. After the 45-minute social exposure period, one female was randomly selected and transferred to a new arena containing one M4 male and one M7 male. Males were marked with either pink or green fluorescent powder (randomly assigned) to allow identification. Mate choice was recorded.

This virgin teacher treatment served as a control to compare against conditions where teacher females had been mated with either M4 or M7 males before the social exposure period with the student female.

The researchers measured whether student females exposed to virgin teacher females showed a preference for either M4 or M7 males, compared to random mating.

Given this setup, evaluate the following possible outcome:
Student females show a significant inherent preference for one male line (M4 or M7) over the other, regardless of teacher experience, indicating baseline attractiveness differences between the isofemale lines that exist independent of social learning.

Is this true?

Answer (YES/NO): NO